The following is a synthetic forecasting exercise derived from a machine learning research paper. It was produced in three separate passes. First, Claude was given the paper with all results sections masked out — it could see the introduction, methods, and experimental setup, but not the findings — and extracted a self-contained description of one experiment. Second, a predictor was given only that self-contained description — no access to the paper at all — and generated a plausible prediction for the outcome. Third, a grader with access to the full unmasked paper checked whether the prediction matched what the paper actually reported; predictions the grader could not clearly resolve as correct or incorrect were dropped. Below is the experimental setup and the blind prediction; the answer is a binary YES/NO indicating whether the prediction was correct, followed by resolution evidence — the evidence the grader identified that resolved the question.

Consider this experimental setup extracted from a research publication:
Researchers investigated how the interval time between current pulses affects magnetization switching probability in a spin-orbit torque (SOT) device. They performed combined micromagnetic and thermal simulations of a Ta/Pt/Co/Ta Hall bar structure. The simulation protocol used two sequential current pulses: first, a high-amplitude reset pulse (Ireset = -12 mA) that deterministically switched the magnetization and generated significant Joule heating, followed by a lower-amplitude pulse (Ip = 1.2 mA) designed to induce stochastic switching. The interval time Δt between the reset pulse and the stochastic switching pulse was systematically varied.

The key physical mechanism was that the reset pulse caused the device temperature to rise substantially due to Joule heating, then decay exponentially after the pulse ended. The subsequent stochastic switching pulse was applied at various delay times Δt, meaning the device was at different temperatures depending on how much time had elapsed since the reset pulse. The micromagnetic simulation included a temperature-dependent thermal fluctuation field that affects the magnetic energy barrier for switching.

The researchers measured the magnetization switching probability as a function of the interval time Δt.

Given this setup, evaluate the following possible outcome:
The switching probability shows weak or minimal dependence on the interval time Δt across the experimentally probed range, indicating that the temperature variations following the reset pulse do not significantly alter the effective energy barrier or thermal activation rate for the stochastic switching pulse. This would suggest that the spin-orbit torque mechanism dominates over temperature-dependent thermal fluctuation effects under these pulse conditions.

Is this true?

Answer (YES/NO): NO